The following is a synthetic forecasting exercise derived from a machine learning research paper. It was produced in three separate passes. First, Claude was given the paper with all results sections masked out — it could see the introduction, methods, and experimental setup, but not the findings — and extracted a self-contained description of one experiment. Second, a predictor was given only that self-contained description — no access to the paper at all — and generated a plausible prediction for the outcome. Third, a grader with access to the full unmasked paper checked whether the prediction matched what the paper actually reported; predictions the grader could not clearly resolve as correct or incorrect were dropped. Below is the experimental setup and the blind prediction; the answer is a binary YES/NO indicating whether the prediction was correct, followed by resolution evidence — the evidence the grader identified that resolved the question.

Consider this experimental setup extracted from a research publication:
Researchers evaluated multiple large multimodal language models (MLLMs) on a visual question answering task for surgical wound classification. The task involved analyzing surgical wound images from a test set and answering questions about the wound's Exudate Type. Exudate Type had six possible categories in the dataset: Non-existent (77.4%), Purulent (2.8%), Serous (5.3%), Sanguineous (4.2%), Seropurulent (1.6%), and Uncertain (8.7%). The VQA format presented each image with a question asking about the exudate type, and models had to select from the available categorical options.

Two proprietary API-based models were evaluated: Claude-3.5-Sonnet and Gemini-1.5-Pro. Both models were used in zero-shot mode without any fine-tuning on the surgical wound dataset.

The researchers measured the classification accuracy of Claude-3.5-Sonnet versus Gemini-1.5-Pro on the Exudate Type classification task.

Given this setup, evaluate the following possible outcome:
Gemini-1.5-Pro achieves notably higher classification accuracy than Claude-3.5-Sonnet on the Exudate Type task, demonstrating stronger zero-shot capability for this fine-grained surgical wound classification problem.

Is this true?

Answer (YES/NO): NO